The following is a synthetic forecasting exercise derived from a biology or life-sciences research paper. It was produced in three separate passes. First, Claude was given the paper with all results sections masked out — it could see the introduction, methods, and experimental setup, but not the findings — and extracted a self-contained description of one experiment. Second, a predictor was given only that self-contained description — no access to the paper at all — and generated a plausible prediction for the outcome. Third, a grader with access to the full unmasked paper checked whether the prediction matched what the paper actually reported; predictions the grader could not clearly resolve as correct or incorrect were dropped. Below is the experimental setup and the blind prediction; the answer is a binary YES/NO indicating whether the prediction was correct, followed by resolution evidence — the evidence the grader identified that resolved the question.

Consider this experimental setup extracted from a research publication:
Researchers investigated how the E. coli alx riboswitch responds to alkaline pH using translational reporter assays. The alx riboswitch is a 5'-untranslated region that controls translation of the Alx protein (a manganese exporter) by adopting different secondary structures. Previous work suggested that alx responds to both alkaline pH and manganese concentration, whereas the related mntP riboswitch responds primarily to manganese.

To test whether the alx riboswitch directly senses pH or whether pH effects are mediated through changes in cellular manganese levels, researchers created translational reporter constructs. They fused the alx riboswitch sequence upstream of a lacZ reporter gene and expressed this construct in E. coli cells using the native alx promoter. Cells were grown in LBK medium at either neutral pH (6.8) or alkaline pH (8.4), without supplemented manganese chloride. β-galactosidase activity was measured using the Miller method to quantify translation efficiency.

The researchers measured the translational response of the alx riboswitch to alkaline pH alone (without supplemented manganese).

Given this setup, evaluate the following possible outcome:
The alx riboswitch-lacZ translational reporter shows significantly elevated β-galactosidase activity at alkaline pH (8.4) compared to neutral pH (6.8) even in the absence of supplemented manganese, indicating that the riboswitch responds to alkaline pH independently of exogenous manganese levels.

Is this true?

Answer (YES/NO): YES